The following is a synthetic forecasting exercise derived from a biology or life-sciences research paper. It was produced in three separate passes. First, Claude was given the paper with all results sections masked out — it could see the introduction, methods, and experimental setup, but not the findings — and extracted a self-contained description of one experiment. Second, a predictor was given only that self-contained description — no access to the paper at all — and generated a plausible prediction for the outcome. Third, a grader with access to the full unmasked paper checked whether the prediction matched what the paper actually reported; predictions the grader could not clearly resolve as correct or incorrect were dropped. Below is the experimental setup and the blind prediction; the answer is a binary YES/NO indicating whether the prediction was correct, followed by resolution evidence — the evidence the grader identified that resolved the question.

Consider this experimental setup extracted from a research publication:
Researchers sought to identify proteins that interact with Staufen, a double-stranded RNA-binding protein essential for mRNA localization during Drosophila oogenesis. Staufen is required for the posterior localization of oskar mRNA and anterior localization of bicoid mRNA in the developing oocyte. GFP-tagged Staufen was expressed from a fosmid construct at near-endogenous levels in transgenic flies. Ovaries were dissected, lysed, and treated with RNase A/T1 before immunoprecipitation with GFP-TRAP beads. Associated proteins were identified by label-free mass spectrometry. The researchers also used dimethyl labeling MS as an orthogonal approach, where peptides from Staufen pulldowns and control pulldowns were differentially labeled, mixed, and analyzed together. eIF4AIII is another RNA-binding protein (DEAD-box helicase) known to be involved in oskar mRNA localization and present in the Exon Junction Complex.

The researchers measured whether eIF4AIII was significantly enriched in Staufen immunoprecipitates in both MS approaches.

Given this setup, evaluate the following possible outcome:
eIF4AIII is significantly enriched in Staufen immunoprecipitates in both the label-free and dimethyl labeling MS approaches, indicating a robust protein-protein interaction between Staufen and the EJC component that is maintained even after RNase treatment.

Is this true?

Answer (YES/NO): NO